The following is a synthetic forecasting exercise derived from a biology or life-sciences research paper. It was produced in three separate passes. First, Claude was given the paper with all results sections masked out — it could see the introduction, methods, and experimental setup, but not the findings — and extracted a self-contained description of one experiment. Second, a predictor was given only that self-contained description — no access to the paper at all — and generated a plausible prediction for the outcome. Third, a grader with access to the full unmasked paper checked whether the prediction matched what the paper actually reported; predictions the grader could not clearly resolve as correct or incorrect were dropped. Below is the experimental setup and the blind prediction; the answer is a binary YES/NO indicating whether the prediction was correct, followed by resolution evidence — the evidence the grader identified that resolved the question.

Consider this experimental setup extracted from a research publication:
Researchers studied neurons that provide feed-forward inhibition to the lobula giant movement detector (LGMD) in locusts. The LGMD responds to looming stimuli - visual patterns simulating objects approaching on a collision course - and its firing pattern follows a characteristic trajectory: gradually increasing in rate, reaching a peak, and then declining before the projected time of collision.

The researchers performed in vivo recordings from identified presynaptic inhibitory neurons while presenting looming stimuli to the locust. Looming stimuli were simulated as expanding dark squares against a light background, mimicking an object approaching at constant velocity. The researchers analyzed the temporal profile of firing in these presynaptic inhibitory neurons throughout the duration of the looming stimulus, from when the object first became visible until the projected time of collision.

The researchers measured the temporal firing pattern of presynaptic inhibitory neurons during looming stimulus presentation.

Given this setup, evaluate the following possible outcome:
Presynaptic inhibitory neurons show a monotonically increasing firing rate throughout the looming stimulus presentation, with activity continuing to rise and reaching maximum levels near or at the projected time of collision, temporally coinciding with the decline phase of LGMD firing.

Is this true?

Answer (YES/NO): NO